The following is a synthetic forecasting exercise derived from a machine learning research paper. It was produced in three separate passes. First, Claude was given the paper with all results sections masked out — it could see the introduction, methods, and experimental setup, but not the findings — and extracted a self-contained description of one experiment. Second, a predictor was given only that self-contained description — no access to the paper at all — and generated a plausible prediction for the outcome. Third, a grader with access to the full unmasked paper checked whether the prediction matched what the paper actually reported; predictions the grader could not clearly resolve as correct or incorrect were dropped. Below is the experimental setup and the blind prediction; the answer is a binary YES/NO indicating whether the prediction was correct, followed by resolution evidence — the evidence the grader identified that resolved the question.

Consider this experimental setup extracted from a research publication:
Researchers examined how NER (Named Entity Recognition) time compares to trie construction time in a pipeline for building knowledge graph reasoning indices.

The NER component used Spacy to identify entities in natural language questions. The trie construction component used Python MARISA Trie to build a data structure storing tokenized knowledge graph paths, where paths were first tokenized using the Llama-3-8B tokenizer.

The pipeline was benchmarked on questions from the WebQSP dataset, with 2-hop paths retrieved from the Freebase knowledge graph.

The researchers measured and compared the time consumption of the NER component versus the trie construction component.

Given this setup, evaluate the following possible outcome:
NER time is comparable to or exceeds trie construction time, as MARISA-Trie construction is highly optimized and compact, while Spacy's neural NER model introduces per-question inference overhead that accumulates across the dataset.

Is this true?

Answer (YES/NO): NO